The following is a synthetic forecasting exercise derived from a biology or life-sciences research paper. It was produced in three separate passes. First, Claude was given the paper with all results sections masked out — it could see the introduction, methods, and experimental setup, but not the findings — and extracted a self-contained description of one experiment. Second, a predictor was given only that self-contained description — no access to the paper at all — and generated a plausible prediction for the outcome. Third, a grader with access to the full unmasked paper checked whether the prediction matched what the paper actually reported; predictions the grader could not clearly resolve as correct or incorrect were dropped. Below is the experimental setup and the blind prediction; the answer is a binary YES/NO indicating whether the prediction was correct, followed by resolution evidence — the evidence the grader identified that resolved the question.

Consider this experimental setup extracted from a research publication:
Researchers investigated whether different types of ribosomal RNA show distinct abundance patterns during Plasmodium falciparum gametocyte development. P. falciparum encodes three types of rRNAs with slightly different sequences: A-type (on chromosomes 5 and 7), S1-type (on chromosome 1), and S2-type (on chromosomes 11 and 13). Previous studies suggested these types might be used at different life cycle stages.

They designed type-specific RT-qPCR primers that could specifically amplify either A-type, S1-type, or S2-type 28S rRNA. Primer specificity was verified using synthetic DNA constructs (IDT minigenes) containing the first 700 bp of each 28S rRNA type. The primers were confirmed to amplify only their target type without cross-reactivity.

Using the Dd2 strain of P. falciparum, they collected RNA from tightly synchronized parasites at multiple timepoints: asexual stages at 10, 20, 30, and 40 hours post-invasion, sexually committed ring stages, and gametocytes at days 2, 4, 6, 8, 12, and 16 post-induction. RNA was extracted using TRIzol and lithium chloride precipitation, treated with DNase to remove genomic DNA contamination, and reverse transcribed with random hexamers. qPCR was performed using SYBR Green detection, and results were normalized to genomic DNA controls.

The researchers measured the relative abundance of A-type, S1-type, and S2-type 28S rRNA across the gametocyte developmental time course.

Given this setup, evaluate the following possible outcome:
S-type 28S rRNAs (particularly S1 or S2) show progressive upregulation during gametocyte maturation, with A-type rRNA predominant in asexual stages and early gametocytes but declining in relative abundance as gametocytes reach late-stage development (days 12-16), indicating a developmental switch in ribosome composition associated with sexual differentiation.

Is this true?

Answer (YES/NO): NO